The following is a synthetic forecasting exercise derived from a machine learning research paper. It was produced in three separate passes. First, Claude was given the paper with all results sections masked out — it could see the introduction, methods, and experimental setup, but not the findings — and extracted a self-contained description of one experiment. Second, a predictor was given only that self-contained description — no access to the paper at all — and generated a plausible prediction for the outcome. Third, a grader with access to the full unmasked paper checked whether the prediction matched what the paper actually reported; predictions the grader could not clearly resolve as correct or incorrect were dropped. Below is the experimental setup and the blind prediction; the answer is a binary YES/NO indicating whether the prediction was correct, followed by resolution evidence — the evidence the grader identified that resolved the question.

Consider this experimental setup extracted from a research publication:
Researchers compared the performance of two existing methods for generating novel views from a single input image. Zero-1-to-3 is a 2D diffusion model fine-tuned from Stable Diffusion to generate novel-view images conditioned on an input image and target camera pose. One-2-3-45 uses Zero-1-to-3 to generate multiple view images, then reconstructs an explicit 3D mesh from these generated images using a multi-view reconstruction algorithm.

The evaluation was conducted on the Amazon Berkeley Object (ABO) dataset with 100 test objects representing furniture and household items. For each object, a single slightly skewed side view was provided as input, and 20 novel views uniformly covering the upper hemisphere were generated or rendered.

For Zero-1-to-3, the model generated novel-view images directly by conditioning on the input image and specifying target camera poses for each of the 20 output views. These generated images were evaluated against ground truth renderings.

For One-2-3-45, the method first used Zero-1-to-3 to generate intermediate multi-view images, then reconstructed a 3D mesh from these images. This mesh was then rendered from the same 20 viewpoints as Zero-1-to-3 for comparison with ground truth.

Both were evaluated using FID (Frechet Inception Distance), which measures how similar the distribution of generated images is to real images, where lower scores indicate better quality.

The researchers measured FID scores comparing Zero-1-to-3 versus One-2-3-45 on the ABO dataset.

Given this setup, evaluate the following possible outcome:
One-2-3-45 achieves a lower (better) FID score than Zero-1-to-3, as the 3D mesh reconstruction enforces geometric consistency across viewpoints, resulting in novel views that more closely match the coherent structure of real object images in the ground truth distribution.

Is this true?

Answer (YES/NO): NO